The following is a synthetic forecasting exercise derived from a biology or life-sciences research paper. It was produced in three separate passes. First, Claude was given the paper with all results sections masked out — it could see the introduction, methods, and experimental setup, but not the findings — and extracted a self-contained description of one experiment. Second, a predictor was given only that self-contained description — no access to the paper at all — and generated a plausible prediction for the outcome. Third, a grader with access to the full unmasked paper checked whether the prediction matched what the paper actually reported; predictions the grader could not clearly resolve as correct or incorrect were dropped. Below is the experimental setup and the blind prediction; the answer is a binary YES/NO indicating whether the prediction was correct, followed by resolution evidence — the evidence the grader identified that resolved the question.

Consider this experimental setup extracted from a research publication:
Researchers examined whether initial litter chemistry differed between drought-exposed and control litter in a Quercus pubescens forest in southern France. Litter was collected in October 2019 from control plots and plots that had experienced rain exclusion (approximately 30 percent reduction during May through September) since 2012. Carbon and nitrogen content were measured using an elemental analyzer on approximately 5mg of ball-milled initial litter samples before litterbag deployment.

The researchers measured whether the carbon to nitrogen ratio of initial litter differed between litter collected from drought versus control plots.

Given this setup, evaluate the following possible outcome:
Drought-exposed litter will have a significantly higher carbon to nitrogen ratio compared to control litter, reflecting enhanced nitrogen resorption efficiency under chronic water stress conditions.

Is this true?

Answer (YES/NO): NO